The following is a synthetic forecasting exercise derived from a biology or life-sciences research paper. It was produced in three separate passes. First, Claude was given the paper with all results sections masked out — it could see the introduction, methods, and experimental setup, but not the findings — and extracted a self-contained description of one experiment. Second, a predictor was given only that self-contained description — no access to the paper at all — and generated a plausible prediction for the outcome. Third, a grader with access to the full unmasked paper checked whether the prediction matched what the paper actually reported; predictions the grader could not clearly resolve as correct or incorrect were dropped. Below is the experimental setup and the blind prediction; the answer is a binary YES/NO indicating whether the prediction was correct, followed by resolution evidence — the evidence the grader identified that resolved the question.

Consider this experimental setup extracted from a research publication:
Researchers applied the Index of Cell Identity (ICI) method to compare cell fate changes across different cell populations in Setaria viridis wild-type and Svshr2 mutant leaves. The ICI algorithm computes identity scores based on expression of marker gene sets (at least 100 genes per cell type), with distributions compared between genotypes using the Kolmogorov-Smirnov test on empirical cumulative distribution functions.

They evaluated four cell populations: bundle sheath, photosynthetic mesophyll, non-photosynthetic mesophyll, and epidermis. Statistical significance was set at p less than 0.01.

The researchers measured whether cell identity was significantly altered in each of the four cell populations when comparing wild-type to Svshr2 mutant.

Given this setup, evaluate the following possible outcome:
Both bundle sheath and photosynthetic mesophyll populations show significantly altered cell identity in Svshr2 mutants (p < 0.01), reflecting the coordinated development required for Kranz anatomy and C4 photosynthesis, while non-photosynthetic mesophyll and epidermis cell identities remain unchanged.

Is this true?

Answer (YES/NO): YES